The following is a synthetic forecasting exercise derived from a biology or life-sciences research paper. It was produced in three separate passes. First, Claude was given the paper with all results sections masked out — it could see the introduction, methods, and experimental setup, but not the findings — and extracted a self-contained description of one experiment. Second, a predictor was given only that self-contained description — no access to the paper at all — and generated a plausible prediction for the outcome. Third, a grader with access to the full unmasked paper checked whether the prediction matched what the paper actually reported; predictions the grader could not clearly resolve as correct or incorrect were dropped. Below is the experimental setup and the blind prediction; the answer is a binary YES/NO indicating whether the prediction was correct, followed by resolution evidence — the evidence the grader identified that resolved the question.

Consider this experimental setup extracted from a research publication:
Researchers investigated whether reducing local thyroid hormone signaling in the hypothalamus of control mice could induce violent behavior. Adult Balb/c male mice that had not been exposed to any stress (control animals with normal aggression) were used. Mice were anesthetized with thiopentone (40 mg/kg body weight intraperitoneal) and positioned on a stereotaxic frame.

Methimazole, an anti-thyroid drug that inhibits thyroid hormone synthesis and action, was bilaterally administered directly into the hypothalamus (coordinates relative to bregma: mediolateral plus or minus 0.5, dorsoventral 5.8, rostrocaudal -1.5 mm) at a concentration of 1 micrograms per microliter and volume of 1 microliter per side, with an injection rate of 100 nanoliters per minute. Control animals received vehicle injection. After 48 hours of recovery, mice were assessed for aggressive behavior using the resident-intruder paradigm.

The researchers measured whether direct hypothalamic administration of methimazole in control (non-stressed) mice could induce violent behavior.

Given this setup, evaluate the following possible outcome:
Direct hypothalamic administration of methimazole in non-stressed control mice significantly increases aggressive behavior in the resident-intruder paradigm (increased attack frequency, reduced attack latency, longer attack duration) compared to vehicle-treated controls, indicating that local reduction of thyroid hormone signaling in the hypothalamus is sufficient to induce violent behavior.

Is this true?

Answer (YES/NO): YES